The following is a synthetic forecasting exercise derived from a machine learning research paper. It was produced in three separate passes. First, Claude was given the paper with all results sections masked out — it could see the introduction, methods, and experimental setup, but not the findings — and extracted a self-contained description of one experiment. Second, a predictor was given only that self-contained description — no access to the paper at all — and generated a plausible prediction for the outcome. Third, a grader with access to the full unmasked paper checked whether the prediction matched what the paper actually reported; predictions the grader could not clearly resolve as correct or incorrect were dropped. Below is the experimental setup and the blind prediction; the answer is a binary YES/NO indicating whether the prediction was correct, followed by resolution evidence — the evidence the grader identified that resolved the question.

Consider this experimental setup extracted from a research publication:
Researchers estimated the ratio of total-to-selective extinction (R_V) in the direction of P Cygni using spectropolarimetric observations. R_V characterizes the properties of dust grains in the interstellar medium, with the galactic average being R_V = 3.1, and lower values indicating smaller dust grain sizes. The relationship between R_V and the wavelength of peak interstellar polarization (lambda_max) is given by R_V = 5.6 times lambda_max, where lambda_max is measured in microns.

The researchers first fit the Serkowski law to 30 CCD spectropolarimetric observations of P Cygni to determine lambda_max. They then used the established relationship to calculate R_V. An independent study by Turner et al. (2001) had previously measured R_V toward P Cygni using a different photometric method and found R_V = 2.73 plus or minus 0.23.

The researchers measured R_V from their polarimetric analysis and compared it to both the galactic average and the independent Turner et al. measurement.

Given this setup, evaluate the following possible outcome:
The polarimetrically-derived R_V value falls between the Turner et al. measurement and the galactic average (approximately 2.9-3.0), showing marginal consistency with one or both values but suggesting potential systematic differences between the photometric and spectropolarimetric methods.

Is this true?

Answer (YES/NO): NO